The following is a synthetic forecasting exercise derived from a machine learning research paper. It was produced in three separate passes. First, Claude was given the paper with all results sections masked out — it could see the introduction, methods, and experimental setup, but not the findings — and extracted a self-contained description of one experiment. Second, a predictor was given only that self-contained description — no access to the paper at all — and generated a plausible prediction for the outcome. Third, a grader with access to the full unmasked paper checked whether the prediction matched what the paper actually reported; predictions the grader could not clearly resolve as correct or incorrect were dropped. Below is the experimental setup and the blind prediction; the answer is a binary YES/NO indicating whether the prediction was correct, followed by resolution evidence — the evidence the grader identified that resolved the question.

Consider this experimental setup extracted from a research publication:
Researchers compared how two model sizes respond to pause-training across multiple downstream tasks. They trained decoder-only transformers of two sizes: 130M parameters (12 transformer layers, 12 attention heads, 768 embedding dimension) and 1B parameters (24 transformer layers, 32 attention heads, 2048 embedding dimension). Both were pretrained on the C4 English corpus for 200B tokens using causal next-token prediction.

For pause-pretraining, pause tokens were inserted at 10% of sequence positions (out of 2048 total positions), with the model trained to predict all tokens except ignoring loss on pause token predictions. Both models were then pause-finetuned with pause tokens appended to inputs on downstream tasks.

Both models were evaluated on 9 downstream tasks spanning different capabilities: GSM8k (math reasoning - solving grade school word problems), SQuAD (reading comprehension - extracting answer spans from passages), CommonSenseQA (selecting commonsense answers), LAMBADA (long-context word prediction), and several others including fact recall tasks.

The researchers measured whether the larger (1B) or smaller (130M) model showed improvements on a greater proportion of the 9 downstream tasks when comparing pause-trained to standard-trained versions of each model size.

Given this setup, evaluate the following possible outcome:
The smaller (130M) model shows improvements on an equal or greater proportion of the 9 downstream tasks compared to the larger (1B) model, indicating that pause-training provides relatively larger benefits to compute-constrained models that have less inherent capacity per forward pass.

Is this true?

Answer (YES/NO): NO